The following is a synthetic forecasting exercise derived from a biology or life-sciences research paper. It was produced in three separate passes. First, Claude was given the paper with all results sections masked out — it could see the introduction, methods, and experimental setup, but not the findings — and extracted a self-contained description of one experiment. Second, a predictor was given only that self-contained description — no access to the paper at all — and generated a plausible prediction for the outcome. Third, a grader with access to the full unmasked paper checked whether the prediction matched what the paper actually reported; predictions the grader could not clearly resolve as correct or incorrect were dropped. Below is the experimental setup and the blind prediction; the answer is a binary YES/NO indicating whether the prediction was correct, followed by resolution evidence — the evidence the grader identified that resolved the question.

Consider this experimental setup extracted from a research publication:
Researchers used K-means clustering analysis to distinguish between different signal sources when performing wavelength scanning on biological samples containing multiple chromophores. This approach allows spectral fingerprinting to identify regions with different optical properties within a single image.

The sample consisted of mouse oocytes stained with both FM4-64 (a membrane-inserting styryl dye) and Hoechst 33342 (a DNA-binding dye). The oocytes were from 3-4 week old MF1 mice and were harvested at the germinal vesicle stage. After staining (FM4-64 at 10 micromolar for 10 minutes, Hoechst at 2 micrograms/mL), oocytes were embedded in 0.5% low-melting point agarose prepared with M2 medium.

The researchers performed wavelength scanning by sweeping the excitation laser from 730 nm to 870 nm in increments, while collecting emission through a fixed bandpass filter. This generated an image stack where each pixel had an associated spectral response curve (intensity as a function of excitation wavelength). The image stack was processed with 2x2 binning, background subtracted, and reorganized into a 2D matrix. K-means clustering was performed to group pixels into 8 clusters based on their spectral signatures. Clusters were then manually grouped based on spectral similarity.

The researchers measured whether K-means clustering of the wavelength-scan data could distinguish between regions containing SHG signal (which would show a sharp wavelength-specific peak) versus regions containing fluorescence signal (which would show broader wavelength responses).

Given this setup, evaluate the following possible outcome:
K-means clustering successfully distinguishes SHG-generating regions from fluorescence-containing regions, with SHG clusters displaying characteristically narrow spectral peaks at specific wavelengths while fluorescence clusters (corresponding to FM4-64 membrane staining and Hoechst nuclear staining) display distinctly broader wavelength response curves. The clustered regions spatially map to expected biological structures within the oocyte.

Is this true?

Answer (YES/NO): NO